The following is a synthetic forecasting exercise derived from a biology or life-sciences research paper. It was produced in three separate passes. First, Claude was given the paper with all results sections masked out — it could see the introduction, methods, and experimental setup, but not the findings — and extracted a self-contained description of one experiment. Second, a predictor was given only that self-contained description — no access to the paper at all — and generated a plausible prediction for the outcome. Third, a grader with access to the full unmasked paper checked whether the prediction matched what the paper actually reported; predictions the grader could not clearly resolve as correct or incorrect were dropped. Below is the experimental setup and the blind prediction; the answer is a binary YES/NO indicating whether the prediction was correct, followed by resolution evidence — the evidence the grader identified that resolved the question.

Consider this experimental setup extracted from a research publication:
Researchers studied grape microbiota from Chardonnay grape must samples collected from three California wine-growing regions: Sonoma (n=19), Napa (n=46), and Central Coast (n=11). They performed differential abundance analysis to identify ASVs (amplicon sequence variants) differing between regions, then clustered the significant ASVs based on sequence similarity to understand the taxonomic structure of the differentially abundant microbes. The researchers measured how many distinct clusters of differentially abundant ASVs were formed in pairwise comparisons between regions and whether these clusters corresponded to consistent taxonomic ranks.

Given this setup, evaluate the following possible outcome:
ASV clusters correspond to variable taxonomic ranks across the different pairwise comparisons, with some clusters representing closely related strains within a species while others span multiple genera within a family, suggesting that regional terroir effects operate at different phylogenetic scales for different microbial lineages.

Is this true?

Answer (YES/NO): NO